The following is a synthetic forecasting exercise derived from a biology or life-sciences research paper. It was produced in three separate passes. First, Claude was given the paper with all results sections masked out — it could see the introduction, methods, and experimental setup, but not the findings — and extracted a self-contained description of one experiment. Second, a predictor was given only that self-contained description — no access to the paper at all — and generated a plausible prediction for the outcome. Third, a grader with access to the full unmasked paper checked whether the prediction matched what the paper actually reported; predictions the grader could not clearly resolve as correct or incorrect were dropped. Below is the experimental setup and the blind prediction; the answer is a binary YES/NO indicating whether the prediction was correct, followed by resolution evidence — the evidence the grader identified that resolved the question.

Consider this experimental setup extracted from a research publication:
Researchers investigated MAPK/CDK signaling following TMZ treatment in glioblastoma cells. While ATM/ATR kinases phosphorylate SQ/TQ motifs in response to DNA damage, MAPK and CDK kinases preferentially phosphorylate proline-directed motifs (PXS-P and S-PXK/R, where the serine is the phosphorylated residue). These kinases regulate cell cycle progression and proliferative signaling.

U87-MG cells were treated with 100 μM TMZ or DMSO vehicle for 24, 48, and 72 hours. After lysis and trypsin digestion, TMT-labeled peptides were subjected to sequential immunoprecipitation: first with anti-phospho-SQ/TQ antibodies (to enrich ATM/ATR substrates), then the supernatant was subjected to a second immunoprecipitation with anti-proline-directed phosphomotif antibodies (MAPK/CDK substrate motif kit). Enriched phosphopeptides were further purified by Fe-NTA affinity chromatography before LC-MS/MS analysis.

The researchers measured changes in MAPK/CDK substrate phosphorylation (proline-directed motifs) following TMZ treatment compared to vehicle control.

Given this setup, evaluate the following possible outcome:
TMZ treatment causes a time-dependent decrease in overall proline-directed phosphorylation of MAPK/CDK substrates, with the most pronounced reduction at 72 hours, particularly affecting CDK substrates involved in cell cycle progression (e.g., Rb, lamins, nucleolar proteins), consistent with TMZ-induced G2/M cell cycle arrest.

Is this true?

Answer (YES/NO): NO